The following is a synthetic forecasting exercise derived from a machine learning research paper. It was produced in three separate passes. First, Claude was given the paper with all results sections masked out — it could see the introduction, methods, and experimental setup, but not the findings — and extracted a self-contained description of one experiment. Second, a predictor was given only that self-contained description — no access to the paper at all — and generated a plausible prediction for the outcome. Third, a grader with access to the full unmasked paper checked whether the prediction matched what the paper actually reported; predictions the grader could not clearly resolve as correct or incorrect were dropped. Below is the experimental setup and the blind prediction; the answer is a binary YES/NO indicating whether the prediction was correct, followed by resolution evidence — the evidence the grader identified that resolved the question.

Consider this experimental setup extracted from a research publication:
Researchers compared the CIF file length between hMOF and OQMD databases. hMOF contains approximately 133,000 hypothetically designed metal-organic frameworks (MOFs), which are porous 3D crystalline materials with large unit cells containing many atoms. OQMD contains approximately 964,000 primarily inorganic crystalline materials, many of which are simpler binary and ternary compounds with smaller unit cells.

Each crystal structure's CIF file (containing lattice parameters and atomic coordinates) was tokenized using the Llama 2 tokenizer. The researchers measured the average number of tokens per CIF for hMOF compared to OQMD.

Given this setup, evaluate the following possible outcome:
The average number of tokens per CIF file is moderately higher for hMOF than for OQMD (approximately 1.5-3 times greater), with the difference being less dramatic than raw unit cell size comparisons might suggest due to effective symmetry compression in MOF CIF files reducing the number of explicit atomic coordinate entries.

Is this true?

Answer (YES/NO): NO